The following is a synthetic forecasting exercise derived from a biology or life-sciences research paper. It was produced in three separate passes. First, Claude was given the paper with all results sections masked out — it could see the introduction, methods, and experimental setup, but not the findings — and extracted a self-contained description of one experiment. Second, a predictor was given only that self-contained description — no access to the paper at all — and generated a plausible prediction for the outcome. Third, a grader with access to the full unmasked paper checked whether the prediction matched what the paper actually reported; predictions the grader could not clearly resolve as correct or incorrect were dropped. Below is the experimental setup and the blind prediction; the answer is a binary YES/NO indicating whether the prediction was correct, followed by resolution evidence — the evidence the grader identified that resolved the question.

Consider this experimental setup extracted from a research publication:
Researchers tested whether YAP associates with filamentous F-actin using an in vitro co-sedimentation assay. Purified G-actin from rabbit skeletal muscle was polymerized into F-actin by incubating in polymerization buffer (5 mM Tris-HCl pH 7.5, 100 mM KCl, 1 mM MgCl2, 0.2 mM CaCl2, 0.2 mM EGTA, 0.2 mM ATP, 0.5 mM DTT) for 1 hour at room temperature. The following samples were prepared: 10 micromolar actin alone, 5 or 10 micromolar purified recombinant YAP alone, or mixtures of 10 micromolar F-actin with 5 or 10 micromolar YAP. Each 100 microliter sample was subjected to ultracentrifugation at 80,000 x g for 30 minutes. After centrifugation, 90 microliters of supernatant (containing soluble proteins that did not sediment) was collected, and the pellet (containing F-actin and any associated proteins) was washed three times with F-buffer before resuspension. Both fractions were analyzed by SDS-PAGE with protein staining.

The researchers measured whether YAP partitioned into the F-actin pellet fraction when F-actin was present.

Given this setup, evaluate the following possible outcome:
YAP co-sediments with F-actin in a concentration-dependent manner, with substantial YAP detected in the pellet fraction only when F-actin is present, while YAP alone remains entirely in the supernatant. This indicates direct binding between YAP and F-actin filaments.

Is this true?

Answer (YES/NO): NO